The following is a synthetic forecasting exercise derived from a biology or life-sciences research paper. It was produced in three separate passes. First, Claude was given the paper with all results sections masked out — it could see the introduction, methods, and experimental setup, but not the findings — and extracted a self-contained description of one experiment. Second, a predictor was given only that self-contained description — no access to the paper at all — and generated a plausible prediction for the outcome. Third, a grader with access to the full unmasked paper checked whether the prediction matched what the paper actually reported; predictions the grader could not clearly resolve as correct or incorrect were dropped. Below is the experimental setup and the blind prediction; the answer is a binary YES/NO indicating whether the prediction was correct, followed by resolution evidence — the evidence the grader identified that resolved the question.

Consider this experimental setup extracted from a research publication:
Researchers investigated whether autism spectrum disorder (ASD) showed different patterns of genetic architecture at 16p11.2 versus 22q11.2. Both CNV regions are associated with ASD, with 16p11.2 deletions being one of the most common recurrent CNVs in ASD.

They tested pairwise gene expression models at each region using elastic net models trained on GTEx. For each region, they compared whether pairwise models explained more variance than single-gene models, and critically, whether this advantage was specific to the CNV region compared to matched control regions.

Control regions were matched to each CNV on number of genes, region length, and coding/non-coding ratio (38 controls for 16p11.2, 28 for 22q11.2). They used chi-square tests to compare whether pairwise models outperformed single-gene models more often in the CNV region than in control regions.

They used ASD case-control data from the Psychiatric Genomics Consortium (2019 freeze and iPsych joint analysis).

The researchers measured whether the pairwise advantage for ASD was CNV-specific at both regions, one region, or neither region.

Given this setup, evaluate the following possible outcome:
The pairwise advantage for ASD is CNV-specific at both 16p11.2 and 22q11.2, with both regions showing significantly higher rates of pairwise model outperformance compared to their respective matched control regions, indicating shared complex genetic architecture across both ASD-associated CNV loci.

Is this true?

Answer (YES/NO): YES